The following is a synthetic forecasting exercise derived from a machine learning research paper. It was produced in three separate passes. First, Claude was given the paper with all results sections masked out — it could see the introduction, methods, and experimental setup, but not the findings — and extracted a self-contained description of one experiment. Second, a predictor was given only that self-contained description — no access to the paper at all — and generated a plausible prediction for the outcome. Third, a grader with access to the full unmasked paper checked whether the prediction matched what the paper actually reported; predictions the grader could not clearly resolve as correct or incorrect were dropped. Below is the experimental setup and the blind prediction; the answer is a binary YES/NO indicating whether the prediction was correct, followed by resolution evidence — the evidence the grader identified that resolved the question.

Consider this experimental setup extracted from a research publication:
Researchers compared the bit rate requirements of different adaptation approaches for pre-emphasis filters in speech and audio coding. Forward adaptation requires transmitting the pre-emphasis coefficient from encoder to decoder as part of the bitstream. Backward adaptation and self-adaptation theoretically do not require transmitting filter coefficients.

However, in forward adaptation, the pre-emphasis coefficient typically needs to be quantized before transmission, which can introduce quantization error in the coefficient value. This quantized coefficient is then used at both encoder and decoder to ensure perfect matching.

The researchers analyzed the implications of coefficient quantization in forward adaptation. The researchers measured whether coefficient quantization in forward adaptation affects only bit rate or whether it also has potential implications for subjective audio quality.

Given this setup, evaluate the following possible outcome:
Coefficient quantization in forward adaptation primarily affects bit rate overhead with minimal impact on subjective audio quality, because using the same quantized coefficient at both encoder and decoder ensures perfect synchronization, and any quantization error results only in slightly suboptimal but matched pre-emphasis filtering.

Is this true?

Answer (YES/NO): NO